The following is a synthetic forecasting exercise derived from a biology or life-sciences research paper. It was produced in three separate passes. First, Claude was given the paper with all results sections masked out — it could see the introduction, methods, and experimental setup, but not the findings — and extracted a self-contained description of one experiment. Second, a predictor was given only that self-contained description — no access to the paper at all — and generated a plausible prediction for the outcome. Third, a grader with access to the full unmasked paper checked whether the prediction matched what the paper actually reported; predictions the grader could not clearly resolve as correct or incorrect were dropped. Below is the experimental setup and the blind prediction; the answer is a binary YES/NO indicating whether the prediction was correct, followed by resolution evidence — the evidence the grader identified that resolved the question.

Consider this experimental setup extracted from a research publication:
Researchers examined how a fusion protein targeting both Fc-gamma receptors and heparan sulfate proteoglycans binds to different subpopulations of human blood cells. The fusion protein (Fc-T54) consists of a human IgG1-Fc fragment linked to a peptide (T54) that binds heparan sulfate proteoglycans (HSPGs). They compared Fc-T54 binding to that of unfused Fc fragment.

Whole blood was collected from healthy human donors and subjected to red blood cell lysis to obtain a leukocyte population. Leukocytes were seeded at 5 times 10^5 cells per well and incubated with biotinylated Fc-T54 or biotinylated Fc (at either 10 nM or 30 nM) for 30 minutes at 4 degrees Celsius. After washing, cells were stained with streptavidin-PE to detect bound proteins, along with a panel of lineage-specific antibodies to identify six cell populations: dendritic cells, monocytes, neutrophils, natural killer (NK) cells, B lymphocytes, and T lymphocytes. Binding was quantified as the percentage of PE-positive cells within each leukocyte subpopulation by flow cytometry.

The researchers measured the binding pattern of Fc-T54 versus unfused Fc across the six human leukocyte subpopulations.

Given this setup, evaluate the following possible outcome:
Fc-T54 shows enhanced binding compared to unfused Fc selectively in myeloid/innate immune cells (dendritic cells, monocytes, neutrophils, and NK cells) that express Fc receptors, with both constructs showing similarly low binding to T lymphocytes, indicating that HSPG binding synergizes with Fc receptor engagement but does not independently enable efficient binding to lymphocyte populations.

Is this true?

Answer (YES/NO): NO